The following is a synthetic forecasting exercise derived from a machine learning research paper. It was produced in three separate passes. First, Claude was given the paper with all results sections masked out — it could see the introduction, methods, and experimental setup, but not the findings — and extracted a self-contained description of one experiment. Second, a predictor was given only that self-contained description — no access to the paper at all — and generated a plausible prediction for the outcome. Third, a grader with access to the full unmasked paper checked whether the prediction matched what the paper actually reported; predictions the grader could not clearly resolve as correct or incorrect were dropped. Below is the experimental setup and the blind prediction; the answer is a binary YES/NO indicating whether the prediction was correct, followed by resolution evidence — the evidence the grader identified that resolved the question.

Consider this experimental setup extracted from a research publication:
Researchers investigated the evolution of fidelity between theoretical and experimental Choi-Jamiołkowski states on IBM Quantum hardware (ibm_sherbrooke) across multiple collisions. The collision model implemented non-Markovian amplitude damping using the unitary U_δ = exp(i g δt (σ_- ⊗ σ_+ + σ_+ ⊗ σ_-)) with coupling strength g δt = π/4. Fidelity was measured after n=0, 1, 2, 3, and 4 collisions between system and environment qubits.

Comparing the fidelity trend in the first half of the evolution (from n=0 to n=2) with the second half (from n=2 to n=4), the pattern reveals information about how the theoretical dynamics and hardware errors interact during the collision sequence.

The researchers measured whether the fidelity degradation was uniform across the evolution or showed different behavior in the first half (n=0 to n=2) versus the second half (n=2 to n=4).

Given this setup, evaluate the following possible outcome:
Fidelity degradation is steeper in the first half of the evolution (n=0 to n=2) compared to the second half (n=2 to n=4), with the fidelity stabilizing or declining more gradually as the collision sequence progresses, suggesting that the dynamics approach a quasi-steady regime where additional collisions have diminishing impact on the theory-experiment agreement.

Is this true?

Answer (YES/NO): NO